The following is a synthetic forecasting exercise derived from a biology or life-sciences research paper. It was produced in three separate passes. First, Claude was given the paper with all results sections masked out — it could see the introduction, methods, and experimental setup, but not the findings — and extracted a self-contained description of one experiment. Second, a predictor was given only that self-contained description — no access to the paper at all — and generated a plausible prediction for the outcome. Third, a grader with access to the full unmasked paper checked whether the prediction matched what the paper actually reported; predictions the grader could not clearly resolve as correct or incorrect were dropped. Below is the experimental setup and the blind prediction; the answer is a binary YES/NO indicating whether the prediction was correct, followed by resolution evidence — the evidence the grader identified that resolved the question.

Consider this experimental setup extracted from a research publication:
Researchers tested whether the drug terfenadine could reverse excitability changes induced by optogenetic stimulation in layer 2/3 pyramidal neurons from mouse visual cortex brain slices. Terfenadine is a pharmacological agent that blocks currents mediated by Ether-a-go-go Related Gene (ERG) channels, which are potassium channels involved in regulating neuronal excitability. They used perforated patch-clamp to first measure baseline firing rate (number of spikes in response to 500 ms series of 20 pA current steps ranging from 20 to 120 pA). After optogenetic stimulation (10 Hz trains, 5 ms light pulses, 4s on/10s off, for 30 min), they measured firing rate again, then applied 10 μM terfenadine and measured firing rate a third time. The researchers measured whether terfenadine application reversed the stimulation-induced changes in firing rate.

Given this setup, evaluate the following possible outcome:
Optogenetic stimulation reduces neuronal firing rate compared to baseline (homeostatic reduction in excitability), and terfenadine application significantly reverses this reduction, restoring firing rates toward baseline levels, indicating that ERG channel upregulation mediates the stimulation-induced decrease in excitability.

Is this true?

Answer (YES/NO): NO